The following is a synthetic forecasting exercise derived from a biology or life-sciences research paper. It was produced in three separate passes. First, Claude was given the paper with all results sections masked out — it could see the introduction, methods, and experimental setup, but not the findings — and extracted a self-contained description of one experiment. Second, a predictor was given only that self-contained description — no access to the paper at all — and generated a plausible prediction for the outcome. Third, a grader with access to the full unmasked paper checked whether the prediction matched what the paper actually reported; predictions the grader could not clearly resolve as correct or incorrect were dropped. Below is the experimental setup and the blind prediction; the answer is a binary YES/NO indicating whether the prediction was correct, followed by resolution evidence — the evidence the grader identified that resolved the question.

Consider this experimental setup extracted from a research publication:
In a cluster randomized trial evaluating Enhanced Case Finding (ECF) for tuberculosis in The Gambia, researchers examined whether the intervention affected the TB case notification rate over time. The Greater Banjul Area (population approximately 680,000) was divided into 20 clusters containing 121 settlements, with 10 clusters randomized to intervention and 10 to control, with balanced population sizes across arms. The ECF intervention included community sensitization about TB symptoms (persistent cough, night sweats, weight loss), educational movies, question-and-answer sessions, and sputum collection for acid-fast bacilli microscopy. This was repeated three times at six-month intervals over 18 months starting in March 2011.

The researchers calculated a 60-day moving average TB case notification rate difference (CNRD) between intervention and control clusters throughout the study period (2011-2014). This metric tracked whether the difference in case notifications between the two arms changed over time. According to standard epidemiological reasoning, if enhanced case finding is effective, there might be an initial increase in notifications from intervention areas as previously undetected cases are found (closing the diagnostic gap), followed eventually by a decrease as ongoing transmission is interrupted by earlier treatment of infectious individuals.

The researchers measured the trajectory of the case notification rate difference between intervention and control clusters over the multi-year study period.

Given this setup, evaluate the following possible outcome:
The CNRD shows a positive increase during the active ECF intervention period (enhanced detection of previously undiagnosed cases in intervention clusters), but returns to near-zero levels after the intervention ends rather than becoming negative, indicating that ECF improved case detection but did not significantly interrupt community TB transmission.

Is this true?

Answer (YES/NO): NO